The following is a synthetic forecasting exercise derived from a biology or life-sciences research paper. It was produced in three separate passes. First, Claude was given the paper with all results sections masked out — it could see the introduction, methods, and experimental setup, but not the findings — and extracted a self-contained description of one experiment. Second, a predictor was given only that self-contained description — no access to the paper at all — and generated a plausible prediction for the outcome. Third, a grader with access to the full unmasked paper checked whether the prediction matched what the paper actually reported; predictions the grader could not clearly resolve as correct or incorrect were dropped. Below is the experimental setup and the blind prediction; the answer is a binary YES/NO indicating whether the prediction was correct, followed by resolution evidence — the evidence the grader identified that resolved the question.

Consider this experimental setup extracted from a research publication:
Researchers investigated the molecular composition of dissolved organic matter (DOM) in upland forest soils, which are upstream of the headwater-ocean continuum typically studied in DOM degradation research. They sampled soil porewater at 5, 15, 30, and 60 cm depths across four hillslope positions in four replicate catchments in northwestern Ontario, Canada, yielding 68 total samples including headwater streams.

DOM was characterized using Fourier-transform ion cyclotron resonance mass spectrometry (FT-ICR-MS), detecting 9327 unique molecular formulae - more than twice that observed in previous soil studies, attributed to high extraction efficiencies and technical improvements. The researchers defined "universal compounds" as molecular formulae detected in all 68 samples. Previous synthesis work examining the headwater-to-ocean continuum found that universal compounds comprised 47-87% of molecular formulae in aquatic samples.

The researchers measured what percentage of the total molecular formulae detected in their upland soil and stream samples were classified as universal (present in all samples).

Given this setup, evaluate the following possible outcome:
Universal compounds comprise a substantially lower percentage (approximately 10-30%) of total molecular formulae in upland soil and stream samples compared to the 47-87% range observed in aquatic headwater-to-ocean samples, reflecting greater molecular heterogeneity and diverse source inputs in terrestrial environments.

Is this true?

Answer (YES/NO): YES